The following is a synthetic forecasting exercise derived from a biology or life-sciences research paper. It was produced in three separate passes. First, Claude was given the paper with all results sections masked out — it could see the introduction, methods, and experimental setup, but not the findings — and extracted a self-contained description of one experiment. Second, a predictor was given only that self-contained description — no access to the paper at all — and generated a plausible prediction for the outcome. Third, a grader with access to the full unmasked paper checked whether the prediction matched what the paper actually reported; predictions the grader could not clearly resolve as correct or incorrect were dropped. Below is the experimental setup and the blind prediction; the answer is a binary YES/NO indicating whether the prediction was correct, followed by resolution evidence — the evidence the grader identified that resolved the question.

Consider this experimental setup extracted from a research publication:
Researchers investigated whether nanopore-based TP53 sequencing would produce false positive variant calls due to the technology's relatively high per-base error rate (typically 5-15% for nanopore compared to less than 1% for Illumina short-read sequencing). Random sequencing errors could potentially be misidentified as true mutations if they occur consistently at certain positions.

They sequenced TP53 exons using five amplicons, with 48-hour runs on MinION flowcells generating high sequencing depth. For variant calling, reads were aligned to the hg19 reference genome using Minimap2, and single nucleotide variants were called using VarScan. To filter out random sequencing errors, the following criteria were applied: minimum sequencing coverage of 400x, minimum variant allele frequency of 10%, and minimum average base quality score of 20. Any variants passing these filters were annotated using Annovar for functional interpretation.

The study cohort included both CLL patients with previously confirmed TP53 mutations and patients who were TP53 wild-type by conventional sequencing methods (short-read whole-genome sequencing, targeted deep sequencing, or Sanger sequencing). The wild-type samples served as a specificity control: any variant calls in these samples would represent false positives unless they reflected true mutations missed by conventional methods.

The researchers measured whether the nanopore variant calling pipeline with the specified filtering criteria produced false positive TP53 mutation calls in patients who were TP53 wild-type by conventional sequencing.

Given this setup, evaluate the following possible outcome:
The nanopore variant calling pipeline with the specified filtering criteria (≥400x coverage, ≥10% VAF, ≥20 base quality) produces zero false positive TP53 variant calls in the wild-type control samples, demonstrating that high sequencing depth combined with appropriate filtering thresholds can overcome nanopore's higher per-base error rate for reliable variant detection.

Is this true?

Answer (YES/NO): YES